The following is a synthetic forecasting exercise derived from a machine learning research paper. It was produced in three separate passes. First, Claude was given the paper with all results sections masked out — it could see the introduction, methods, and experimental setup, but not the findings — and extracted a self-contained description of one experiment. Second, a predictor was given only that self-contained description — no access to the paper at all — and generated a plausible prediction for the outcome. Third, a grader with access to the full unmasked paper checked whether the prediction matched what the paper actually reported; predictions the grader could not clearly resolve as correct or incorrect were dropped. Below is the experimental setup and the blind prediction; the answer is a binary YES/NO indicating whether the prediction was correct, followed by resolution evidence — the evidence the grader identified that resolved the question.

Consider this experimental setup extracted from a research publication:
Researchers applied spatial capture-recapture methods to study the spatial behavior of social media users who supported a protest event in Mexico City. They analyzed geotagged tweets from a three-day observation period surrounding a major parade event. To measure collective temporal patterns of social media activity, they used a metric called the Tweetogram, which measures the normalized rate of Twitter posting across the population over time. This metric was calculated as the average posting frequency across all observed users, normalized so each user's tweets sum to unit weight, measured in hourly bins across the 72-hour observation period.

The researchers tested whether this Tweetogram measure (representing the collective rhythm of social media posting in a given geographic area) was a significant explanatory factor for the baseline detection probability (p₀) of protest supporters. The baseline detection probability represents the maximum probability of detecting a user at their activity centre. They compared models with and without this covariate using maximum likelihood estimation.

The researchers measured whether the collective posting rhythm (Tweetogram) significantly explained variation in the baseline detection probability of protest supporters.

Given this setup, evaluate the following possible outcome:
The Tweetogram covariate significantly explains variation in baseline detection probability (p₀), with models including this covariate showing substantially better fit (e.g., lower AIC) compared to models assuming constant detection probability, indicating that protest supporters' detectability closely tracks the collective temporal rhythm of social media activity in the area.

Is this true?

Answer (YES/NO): YES